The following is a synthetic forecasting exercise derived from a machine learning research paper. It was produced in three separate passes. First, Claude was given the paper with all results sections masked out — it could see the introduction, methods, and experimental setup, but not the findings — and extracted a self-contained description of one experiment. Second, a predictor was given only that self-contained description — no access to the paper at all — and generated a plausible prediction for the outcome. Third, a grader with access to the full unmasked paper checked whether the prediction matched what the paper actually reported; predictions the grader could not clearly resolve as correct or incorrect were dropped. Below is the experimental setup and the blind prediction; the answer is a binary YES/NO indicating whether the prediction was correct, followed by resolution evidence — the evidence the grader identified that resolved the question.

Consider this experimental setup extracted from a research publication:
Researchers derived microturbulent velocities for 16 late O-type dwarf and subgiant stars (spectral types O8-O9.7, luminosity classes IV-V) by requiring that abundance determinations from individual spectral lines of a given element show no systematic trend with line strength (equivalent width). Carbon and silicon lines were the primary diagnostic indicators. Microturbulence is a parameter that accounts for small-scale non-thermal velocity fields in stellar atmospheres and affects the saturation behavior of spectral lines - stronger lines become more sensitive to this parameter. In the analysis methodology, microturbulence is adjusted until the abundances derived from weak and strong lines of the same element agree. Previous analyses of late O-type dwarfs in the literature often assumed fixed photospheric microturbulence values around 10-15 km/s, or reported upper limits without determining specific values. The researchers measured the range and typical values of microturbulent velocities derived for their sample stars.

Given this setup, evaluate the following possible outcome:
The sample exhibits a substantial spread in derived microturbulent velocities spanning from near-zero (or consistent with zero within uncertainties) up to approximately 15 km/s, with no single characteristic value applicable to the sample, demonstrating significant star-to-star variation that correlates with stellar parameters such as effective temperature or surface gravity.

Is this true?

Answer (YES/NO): NO